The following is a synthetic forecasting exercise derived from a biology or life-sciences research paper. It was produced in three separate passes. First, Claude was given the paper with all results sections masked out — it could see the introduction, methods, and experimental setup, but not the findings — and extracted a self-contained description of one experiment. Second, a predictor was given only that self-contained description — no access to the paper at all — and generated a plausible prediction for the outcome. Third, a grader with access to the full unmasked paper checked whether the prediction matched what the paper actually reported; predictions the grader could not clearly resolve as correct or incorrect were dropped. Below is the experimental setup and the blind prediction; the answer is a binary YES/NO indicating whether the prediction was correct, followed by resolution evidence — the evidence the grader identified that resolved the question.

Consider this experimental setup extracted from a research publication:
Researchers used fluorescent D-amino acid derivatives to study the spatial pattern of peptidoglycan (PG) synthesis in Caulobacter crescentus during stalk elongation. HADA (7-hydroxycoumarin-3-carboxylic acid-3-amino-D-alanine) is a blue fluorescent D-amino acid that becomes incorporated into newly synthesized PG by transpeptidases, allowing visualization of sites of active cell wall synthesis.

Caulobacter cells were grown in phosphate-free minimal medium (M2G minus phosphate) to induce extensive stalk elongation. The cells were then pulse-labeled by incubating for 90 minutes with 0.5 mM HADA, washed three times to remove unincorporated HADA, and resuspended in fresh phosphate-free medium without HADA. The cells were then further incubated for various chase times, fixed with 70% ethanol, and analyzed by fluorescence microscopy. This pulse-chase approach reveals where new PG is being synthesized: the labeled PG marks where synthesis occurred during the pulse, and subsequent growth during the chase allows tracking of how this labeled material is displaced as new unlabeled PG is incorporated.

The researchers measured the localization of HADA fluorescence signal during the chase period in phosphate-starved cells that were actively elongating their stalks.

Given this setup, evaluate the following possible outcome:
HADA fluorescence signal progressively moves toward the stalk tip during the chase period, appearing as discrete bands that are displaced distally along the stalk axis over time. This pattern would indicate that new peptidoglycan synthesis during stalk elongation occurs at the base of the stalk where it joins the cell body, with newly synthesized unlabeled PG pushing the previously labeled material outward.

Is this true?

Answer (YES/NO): NO